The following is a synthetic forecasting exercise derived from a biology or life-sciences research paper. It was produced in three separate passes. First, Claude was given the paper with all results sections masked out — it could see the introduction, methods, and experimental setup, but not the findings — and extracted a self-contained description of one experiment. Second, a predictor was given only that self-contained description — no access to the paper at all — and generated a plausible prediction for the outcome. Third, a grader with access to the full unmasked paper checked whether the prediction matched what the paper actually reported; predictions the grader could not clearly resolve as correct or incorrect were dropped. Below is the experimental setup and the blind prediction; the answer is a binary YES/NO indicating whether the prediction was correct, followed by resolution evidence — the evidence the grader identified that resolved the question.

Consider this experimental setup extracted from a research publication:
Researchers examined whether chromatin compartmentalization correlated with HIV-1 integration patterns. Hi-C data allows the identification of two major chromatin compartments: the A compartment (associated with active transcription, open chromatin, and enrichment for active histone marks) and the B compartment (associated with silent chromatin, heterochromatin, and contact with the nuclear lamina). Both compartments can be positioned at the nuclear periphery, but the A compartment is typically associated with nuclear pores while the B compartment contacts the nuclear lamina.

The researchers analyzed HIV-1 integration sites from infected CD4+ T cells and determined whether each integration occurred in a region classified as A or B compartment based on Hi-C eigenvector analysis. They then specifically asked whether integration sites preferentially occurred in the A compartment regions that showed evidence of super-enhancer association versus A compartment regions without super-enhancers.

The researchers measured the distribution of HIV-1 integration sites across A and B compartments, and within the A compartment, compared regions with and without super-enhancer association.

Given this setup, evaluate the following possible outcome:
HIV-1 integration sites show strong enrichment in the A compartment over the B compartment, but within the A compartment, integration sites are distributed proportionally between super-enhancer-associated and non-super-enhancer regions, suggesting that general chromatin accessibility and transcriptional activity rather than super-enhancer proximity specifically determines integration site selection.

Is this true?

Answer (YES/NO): NO